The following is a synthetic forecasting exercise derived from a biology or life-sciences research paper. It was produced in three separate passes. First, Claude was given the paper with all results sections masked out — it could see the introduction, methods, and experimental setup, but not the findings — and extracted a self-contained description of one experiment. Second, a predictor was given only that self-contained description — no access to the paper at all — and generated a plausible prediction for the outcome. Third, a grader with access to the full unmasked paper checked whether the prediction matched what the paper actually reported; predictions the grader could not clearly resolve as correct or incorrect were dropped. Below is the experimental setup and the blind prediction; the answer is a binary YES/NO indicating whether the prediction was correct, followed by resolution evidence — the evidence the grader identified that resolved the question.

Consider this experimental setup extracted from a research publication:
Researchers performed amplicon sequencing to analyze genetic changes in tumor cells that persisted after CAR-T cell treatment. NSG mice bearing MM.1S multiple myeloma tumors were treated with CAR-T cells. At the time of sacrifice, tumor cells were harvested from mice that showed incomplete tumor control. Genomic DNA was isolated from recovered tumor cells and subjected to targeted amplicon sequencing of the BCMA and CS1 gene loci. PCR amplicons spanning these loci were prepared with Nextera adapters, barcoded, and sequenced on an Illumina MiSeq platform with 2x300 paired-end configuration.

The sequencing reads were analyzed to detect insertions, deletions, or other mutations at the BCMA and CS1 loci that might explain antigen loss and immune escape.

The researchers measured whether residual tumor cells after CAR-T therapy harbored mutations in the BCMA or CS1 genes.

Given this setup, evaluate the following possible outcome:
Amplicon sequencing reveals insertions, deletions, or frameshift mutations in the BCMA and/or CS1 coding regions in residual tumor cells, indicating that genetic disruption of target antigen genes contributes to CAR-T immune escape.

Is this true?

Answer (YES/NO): NO